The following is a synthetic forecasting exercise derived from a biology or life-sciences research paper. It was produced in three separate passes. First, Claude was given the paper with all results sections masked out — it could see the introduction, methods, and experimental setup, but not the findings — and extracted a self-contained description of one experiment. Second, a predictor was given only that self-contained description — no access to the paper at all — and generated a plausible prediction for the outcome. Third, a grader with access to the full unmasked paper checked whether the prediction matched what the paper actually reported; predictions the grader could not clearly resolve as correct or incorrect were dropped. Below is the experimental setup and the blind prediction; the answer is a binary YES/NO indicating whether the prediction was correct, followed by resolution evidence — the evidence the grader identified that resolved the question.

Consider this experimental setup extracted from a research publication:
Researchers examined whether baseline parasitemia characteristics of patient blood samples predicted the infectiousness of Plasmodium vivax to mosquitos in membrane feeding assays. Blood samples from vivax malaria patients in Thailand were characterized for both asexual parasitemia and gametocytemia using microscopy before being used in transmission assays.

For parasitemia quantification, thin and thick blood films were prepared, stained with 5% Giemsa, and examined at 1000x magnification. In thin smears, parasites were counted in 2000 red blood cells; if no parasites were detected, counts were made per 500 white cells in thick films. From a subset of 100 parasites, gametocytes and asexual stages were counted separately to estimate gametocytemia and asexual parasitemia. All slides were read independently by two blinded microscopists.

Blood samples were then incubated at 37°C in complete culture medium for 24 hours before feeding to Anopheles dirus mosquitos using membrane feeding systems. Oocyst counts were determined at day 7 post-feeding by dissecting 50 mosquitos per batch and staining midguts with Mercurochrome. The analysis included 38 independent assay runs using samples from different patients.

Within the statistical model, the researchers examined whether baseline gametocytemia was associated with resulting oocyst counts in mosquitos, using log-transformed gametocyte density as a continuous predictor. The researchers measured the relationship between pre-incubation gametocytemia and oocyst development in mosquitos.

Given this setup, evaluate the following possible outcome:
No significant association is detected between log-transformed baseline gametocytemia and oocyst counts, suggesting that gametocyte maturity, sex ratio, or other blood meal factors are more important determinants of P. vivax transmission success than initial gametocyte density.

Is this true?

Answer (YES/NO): NO